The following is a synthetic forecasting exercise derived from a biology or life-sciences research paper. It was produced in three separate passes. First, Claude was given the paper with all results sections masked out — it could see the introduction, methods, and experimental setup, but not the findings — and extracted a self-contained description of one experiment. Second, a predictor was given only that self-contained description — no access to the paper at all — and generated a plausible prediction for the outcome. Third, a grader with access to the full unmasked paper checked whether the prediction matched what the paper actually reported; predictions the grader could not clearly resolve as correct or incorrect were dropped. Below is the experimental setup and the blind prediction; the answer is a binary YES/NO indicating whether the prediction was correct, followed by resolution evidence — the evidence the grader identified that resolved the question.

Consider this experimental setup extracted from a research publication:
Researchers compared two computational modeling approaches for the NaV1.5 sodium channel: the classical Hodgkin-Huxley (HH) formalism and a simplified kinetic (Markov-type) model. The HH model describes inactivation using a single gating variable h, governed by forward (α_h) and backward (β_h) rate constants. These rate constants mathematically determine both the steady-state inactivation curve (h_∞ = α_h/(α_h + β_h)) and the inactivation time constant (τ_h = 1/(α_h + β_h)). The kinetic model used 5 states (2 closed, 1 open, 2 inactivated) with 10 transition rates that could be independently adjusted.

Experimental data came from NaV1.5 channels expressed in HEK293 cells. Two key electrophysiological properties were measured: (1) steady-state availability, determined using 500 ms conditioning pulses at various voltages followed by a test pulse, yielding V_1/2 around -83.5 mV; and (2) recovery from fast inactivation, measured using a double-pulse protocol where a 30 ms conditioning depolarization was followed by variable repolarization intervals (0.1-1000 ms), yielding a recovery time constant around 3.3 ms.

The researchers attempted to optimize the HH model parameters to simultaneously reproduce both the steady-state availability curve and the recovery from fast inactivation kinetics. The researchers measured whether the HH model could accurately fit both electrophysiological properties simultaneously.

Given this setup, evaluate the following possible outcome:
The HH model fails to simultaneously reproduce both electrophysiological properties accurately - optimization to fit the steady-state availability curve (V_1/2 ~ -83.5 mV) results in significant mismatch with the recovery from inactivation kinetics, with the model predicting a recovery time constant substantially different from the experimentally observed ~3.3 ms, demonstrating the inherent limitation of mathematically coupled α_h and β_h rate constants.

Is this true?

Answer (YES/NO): YES